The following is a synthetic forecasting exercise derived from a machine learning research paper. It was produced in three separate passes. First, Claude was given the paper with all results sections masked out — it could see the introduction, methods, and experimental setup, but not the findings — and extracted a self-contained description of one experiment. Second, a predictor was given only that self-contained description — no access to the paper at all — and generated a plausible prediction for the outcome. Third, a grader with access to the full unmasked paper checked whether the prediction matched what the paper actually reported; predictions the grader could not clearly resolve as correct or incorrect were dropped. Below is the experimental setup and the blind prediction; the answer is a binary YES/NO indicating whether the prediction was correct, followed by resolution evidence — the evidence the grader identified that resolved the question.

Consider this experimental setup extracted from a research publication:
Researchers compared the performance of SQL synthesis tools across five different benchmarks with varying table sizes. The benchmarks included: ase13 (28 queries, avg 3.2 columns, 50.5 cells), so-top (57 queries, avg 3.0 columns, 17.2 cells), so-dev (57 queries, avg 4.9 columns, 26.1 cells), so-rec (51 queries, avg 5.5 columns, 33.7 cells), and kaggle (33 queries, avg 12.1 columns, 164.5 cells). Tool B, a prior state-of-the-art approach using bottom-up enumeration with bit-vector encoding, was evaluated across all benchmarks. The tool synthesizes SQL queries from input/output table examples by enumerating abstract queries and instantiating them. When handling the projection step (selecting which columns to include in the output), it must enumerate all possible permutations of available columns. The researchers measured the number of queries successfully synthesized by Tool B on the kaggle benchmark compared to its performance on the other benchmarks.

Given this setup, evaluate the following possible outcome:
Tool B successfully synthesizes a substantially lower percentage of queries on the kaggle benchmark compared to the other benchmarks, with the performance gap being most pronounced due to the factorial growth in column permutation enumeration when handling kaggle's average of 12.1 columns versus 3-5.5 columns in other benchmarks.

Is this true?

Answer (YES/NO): YES